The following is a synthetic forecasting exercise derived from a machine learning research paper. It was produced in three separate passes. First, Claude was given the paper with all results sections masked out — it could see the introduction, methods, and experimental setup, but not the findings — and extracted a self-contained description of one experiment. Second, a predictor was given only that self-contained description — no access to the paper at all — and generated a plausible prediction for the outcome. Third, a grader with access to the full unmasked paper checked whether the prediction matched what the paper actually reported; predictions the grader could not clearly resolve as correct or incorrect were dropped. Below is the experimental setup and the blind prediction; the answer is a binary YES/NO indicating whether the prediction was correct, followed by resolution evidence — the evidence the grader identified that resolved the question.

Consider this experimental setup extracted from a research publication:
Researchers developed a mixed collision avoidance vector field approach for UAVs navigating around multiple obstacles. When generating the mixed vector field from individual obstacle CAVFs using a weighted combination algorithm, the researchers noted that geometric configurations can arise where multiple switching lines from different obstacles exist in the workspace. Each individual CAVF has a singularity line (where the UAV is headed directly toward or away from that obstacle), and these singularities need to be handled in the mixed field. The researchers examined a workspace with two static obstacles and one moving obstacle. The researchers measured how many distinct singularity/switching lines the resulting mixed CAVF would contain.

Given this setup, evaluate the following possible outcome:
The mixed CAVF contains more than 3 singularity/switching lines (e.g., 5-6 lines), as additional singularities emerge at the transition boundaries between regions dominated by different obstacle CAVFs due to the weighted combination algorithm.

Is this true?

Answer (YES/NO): NO